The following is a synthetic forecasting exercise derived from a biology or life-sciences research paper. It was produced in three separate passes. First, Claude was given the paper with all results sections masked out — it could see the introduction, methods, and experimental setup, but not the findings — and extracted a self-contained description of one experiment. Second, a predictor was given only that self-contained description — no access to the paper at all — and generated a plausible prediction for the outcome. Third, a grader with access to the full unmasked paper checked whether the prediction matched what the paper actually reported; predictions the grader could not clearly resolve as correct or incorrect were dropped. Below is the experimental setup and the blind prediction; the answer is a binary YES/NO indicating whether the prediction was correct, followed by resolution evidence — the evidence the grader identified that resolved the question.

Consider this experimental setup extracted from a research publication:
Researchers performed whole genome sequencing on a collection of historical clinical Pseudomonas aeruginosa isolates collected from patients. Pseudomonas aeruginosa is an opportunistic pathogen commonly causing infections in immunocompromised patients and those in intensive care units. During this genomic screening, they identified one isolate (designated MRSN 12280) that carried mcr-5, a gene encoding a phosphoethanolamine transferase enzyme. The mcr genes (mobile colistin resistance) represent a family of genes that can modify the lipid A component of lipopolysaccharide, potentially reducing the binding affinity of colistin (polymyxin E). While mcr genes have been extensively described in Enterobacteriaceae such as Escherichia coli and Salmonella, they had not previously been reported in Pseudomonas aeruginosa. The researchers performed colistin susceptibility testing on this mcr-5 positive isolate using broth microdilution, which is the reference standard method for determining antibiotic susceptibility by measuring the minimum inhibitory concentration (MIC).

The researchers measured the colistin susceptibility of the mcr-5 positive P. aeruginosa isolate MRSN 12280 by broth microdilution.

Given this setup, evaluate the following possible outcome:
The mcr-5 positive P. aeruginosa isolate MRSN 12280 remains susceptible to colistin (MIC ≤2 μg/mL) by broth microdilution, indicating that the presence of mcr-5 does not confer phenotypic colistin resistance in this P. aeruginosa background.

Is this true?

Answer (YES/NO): NO